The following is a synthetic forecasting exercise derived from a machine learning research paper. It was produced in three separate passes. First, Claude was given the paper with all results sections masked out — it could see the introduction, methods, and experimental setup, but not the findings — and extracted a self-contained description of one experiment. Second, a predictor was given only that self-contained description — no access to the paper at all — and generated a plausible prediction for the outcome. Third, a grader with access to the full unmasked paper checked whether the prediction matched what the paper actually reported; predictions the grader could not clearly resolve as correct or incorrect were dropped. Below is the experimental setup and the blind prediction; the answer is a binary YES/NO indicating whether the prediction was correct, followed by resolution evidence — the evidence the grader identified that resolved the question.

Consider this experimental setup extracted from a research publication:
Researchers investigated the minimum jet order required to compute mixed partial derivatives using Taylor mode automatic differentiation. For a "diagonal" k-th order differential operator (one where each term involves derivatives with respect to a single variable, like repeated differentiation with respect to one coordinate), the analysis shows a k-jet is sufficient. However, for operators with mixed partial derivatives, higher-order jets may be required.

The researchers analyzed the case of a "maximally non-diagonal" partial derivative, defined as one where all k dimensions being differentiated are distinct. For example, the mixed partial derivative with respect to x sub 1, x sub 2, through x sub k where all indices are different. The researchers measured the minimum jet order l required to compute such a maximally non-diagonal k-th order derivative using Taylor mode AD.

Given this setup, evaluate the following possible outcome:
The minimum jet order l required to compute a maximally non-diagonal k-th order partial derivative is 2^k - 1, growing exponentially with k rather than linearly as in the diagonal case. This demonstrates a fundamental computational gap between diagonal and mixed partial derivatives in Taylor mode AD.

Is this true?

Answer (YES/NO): NO